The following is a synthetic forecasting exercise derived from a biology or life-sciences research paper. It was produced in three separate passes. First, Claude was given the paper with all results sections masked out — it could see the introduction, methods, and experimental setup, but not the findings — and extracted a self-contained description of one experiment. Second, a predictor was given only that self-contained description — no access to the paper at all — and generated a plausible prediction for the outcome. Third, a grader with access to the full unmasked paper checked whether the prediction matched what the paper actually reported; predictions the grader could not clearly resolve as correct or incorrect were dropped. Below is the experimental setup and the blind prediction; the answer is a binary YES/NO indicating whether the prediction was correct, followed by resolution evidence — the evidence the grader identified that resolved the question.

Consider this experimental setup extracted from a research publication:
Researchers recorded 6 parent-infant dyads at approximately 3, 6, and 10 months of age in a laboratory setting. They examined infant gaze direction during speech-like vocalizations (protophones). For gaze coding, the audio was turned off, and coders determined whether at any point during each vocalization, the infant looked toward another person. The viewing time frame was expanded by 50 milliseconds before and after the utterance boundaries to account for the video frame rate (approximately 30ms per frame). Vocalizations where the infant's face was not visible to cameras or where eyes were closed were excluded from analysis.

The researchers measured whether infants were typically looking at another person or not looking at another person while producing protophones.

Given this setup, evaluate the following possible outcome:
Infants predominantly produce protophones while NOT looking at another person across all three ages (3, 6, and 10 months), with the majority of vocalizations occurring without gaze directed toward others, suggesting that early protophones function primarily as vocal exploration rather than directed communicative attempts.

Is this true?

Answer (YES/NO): YES